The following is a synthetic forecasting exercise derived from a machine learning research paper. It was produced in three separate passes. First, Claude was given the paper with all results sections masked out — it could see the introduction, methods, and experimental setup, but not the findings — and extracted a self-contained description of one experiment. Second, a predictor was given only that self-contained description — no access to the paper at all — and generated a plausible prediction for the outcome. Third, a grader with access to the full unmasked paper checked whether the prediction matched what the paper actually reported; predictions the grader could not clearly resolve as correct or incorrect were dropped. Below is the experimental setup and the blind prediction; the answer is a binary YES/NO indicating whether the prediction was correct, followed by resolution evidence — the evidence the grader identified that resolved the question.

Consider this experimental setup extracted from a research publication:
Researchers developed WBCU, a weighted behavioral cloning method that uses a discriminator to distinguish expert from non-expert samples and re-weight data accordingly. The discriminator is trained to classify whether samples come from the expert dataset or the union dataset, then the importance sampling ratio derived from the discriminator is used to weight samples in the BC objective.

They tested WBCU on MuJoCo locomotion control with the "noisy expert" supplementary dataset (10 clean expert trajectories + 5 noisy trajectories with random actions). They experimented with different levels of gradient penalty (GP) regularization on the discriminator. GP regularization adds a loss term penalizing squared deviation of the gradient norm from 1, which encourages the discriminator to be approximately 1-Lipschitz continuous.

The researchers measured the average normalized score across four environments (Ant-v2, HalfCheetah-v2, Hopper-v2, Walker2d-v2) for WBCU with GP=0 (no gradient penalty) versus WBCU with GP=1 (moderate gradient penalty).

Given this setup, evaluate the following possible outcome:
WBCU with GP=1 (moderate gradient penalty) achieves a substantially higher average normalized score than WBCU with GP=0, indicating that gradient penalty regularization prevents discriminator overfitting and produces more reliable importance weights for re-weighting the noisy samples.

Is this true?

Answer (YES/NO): YES